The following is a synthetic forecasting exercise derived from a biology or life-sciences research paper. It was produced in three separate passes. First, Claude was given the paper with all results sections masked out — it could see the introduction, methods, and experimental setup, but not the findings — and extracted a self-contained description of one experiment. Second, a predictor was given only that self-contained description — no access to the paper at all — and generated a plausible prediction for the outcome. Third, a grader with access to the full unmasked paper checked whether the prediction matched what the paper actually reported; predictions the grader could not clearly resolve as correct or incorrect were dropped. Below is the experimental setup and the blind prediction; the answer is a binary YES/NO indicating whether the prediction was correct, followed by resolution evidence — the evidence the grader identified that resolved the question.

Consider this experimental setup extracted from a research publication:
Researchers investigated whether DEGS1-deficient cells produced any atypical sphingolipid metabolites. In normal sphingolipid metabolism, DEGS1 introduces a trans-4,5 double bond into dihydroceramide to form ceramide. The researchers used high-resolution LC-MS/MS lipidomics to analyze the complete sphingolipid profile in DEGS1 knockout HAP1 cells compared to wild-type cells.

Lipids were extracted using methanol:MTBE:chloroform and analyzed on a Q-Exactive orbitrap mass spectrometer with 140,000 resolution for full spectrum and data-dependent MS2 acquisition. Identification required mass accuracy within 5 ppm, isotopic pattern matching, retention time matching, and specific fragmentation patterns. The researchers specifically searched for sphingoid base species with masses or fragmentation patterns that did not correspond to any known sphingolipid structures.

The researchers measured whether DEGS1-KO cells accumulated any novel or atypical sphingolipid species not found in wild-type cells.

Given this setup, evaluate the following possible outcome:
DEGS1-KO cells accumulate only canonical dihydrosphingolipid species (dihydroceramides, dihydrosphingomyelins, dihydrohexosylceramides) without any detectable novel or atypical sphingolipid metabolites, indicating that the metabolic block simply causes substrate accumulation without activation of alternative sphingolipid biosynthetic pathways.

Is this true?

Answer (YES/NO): NO